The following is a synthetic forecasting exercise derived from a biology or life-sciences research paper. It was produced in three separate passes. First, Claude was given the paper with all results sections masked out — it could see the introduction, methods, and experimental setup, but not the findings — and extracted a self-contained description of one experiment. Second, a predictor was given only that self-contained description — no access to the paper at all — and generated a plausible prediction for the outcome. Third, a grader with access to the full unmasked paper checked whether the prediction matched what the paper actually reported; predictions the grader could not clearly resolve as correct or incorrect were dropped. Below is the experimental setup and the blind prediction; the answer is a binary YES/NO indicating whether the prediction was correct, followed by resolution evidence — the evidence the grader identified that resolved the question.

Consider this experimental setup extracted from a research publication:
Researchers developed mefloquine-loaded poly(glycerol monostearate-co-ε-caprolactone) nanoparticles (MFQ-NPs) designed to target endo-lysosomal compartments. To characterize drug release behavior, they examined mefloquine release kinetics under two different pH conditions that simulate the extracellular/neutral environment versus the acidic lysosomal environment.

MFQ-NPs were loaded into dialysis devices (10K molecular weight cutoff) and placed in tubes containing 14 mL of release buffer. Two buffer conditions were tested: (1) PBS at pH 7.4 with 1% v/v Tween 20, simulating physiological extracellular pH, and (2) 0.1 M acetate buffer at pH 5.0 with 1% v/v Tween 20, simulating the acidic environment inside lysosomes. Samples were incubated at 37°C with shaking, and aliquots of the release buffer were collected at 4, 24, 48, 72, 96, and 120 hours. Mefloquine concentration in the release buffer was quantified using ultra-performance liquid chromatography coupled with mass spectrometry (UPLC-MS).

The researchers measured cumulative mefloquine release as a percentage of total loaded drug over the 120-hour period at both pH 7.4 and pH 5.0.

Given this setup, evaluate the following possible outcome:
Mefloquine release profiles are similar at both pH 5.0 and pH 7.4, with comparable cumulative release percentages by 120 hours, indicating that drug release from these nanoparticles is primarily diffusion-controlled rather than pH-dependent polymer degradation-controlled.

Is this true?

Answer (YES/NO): YES